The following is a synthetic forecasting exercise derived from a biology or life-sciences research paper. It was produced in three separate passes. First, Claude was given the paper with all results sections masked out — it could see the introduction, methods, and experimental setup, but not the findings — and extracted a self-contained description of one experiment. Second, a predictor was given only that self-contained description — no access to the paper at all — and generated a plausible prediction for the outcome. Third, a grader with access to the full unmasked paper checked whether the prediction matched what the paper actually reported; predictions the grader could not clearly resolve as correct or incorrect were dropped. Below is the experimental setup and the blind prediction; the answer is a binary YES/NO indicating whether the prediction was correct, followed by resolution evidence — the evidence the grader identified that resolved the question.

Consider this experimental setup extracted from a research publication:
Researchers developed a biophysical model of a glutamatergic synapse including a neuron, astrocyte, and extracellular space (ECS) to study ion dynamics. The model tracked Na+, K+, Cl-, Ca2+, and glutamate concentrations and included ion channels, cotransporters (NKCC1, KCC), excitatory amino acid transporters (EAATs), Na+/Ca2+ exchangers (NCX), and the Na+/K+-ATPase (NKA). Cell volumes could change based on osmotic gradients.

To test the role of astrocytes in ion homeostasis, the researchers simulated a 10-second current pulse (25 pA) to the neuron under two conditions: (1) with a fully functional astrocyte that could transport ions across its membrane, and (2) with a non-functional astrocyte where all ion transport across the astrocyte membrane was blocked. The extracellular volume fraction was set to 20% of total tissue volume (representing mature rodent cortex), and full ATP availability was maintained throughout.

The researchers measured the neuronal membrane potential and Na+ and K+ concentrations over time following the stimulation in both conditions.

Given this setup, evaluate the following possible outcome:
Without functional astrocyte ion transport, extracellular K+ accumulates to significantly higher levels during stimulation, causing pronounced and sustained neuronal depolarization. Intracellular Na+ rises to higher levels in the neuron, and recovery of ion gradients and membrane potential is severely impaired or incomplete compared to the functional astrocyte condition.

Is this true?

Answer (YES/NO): YES